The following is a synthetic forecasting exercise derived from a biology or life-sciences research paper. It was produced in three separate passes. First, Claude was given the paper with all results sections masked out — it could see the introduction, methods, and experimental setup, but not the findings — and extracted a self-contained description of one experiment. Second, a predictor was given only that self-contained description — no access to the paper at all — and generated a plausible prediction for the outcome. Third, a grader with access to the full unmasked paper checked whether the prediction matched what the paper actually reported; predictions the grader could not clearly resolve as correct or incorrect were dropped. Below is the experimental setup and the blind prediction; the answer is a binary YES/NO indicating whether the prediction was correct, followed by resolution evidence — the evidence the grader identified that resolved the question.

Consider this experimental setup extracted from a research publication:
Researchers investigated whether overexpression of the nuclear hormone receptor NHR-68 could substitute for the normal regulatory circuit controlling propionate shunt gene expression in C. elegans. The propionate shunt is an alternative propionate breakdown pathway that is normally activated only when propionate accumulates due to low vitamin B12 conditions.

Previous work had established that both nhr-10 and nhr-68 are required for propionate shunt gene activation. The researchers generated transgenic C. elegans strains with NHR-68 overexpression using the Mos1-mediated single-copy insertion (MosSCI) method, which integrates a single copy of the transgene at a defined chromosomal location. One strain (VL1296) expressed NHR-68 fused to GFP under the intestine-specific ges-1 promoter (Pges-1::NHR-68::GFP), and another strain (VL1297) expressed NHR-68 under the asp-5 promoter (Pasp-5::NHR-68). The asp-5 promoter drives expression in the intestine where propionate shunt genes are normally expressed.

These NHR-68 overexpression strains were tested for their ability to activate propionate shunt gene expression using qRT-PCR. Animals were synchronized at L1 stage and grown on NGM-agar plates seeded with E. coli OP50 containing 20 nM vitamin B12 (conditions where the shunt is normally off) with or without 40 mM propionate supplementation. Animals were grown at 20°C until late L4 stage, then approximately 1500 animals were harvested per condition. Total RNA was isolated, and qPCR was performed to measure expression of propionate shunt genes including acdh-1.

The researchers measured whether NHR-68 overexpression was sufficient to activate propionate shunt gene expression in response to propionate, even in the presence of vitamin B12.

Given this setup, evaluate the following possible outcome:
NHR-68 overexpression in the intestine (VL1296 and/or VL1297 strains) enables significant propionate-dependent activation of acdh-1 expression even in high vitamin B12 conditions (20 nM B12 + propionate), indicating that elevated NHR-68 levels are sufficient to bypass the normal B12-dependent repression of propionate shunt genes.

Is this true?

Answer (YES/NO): NO